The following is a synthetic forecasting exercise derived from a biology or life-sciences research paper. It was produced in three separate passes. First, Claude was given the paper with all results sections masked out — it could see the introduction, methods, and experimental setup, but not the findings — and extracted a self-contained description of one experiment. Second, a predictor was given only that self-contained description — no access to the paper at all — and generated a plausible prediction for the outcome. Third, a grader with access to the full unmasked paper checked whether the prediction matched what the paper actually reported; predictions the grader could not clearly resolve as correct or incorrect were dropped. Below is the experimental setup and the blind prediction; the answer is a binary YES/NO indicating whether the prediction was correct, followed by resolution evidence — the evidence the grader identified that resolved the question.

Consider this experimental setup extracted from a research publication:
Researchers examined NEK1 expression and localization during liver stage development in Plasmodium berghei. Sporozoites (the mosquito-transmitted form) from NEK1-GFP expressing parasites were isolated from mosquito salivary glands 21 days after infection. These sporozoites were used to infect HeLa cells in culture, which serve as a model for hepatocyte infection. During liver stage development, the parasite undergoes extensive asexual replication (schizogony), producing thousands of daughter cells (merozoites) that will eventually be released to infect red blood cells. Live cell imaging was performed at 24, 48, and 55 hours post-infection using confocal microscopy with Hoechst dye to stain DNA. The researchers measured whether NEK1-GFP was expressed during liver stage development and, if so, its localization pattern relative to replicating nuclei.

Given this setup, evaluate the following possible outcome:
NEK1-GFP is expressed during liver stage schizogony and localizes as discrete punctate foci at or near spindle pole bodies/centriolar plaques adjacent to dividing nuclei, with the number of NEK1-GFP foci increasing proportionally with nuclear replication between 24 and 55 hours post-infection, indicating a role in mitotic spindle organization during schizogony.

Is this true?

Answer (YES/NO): NO